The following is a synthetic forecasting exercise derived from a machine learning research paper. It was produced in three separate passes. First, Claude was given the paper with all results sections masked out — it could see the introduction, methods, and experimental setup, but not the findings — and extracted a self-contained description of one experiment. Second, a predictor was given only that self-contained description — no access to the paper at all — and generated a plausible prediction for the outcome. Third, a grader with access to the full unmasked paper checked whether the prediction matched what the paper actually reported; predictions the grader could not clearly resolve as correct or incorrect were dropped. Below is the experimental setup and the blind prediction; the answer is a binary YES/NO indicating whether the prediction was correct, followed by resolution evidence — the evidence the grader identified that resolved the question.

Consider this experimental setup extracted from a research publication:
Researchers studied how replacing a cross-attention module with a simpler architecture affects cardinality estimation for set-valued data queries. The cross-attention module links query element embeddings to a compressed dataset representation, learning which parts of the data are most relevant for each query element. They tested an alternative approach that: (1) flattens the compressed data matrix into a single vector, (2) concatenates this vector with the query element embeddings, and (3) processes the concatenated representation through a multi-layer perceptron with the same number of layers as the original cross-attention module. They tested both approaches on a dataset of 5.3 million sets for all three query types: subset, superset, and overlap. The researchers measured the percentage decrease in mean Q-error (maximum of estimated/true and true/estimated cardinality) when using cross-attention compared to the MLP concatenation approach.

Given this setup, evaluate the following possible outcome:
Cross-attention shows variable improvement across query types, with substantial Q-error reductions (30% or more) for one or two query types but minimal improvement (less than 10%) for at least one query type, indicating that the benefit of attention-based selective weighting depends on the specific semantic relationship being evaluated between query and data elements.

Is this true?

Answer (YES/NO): NO